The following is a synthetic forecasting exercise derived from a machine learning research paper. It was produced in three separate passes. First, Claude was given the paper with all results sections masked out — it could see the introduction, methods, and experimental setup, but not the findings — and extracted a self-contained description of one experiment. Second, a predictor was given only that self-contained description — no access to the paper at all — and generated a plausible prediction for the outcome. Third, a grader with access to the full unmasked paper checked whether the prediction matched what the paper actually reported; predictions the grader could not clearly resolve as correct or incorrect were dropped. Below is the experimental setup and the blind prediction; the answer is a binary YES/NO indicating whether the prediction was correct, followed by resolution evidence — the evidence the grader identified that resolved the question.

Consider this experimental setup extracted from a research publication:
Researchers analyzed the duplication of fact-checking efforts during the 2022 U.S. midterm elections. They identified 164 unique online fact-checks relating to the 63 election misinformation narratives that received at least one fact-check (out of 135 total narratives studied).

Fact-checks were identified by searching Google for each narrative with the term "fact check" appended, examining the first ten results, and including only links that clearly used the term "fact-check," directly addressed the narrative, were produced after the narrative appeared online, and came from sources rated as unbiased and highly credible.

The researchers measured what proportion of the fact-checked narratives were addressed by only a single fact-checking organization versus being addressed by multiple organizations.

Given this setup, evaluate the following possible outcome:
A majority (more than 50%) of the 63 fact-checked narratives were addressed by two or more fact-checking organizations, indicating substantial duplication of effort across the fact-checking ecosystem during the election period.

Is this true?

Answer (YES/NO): YES